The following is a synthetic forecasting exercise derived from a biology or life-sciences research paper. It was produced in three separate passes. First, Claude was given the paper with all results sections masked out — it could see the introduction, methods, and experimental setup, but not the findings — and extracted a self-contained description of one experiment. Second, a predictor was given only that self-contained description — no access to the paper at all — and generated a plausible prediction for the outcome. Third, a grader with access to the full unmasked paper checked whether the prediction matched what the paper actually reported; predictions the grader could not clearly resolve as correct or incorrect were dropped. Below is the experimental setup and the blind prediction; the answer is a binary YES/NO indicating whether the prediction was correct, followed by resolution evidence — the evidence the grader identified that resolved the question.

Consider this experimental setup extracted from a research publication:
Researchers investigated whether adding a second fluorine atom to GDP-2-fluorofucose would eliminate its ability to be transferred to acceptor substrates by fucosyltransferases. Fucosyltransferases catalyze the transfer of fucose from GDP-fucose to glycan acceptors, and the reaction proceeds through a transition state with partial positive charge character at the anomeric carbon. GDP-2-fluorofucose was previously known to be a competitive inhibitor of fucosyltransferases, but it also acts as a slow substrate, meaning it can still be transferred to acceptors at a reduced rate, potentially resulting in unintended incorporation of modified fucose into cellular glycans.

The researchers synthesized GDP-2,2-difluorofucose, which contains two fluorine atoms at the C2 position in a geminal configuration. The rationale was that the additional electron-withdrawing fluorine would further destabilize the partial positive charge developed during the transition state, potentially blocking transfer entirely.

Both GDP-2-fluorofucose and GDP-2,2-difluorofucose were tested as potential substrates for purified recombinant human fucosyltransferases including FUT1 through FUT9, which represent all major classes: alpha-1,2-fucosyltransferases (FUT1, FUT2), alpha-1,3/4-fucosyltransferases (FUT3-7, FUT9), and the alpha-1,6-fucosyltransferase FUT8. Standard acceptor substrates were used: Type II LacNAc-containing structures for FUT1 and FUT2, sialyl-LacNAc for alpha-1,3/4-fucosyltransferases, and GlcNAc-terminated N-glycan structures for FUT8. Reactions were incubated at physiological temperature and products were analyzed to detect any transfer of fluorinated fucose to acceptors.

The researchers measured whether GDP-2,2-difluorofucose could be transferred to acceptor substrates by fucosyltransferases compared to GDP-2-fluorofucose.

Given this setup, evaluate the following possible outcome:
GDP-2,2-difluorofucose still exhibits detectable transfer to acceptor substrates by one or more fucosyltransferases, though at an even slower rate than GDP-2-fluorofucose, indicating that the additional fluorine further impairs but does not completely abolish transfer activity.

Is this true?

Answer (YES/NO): NO